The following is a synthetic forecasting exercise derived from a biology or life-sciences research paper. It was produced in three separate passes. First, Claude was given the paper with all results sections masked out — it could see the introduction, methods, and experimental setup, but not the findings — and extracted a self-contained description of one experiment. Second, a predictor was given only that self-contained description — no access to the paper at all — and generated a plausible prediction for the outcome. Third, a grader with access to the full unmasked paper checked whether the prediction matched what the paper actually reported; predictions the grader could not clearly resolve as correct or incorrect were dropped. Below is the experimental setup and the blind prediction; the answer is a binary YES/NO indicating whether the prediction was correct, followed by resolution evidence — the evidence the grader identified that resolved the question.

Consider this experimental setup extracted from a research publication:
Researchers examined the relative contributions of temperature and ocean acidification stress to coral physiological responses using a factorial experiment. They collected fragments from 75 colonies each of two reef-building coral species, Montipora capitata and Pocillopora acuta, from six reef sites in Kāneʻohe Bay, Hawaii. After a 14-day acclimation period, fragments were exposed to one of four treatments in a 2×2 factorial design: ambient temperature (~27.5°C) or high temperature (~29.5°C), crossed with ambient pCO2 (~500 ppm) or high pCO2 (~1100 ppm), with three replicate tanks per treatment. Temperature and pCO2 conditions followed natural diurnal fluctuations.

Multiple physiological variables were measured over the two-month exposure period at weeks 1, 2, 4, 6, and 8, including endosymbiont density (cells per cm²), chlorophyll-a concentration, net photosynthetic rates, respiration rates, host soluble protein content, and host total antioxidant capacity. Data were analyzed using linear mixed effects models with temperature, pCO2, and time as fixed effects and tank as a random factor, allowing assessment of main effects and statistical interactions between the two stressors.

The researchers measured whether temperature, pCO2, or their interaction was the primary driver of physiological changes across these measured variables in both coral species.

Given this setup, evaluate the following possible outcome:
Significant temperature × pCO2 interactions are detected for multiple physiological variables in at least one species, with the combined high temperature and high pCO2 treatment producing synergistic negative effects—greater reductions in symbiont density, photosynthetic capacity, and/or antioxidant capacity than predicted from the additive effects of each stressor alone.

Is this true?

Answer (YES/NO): NO